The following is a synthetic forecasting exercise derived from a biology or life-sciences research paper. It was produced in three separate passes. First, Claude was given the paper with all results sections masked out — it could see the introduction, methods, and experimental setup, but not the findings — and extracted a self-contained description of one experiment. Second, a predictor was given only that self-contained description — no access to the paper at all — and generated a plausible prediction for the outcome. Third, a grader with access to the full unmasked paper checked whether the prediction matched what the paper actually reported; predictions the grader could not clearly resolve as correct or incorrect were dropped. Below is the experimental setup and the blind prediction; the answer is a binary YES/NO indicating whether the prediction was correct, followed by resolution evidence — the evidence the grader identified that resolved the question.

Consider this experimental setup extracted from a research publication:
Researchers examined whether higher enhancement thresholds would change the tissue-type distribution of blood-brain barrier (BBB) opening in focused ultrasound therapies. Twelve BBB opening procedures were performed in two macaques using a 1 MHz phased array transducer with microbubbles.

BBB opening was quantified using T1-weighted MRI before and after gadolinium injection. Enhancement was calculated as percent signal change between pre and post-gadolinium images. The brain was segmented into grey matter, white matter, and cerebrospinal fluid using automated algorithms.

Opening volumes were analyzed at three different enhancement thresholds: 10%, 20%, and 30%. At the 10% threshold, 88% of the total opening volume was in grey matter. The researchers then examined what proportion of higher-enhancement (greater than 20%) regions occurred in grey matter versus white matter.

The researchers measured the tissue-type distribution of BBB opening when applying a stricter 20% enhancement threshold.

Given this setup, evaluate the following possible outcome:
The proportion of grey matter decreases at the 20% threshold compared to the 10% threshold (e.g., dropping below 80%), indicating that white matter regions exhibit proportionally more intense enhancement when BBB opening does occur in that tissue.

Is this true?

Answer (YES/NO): NO